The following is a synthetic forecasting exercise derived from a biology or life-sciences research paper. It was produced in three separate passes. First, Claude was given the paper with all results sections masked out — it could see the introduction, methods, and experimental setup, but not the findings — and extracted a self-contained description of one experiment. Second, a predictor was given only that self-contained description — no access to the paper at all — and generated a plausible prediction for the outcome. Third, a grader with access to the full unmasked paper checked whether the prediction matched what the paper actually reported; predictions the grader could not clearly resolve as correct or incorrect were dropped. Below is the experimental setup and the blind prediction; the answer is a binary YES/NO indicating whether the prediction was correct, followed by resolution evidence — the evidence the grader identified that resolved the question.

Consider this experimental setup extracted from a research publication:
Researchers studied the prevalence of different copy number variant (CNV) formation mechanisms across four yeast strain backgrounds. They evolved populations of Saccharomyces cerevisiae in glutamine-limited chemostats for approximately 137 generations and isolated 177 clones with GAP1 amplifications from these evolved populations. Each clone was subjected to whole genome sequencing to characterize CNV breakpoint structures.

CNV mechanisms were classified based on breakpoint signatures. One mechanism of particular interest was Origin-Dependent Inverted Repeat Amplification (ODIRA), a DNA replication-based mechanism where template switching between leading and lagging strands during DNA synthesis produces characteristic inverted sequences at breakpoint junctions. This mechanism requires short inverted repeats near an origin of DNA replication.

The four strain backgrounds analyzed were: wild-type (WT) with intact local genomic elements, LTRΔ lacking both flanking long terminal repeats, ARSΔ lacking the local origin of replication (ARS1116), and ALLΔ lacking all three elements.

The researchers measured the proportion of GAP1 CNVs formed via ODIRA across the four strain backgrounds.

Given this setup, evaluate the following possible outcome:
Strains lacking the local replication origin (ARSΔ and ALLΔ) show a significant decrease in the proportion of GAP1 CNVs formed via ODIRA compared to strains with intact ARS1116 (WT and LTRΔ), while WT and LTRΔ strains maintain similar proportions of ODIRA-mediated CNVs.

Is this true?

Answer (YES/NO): NO